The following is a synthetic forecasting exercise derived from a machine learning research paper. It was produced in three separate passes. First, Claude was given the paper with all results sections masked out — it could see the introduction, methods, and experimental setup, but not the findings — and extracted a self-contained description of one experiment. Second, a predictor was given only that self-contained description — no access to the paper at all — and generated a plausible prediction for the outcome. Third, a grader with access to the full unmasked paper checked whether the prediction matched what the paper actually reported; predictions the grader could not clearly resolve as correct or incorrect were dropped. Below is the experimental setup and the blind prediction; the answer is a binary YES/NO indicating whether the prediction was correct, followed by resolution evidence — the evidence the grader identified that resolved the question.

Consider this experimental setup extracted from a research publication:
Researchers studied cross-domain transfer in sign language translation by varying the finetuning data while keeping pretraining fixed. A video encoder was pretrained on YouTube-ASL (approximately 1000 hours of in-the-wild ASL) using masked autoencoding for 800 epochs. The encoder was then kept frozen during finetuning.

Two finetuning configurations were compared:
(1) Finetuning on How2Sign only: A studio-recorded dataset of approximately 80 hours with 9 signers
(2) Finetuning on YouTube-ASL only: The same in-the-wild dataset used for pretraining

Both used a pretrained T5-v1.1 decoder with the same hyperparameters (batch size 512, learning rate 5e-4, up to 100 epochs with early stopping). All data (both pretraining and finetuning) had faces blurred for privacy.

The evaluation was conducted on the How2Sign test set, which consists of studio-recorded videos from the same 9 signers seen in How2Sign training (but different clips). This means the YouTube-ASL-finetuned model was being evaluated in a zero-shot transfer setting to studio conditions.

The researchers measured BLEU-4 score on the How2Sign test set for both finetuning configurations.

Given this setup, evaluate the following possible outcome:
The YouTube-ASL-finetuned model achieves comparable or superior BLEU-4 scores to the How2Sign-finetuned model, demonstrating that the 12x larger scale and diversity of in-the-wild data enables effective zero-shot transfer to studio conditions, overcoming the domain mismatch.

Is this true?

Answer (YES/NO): NO